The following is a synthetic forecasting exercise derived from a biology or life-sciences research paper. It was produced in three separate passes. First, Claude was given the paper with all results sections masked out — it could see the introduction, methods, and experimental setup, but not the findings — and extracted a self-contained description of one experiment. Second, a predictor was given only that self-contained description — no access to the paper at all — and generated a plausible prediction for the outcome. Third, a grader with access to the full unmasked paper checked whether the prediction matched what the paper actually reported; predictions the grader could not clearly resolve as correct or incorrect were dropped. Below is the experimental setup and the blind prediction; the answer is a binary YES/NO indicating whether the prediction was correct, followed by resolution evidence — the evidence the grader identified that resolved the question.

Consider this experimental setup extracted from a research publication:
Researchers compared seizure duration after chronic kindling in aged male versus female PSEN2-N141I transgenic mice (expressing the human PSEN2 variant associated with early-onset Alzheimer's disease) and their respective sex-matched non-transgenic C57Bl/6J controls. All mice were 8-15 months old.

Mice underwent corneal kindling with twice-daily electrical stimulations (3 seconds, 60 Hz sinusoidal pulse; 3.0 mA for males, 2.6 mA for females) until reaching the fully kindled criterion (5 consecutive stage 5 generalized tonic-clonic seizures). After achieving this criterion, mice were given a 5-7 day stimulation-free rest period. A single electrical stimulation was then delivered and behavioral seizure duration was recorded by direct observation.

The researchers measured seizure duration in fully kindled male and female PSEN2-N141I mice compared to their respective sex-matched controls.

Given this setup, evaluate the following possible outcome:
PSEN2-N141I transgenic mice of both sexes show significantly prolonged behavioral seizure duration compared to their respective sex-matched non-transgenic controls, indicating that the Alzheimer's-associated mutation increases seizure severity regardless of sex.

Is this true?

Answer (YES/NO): NO